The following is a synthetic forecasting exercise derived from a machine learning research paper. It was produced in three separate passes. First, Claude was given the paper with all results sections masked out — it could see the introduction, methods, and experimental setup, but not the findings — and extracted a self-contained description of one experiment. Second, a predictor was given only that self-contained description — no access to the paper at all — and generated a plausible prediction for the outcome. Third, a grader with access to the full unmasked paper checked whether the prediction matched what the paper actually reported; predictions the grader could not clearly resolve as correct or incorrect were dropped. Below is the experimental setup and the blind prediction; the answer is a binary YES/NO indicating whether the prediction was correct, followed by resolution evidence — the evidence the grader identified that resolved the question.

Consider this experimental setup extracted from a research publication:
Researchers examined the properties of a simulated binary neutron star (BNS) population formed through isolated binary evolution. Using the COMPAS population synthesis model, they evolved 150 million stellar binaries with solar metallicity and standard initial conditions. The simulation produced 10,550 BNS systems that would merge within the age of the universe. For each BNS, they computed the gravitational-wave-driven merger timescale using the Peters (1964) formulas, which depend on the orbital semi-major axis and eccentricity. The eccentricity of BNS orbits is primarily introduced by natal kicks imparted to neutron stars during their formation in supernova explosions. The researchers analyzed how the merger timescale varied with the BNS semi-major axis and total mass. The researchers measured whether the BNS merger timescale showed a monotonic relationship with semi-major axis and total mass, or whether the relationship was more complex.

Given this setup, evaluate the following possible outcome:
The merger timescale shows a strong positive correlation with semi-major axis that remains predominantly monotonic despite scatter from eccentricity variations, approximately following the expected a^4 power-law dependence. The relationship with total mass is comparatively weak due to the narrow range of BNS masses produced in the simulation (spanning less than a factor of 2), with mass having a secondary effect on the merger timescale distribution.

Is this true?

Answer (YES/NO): NO